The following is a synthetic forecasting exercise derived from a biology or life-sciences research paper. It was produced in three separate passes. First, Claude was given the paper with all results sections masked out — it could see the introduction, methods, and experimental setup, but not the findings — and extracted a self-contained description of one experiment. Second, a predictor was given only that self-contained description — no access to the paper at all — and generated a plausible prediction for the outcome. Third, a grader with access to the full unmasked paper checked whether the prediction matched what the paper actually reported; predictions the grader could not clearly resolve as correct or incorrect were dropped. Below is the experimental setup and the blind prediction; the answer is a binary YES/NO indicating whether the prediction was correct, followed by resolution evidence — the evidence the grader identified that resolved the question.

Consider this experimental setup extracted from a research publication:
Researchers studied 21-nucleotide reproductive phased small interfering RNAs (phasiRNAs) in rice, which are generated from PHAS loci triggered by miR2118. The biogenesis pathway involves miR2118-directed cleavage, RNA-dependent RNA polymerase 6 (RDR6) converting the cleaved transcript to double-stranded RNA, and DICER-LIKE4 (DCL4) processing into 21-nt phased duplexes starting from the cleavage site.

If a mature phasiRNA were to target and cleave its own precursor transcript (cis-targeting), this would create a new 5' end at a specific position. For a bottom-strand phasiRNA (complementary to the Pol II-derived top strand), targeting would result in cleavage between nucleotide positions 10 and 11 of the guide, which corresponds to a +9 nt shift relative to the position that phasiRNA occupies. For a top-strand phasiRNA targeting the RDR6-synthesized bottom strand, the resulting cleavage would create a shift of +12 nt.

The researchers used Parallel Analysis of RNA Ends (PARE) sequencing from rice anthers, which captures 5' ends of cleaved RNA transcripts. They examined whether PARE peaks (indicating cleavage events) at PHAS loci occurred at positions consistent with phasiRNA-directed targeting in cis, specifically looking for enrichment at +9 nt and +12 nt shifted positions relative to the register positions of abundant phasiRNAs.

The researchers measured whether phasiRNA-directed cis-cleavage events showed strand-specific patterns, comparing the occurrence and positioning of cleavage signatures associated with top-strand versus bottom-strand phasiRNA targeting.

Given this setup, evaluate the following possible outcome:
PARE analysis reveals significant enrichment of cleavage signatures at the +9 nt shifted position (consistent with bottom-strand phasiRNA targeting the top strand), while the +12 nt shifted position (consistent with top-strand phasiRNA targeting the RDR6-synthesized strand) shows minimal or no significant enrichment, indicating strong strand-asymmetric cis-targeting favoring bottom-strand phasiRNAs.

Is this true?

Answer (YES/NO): YES